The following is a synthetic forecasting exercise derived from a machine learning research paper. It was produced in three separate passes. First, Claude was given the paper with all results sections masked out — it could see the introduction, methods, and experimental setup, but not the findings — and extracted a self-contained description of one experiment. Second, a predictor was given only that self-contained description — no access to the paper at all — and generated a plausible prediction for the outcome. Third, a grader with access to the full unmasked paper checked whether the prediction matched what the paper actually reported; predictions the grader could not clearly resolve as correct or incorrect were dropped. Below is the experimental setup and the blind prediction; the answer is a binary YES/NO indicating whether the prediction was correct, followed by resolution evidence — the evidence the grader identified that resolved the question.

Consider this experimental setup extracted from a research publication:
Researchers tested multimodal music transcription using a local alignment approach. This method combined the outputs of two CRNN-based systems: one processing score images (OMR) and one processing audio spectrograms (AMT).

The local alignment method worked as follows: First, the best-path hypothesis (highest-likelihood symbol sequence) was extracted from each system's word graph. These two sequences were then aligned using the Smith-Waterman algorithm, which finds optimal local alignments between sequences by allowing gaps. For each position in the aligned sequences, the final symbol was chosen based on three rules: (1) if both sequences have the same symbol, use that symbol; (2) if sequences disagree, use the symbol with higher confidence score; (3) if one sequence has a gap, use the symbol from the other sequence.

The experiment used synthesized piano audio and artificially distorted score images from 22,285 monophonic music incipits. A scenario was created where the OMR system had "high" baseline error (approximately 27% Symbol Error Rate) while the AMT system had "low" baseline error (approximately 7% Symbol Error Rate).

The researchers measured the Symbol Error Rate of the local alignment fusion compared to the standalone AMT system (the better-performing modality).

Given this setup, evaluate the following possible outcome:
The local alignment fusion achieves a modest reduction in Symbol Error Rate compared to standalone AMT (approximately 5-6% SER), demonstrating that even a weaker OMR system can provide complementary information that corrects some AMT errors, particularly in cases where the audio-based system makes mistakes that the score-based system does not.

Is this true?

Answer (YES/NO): YES